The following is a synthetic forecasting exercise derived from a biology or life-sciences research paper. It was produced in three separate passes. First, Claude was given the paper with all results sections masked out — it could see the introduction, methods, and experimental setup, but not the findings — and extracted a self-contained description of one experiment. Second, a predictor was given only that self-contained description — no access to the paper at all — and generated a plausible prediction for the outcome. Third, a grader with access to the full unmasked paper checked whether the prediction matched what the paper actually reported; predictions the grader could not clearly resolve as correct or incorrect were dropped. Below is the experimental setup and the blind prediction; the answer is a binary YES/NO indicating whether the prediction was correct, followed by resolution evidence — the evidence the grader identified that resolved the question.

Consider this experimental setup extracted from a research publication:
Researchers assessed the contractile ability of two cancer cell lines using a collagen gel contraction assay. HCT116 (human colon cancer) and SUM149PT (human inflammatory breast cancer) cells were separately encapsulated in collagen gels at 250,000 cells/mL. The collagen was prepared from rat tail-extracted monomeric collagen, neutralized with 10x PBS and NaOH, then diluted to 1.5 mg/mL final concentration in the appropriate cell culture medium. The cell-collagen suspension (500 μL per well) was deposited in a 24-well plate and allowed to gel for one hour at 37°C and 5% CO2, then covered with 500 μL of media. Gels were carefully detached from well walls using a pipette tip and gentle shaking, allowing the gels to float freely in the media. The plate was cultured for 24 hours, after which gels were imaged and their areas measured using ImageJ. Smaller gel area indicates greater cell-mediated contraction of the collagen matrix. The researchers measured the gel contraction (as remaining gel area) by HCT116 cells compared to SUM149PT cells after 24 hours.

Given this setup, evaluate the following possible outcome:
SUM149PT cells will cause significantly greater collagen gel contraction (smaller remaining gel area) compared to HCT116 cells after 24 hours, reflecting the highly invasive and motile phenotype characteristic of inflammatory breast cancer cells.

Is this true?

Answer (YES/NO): YES